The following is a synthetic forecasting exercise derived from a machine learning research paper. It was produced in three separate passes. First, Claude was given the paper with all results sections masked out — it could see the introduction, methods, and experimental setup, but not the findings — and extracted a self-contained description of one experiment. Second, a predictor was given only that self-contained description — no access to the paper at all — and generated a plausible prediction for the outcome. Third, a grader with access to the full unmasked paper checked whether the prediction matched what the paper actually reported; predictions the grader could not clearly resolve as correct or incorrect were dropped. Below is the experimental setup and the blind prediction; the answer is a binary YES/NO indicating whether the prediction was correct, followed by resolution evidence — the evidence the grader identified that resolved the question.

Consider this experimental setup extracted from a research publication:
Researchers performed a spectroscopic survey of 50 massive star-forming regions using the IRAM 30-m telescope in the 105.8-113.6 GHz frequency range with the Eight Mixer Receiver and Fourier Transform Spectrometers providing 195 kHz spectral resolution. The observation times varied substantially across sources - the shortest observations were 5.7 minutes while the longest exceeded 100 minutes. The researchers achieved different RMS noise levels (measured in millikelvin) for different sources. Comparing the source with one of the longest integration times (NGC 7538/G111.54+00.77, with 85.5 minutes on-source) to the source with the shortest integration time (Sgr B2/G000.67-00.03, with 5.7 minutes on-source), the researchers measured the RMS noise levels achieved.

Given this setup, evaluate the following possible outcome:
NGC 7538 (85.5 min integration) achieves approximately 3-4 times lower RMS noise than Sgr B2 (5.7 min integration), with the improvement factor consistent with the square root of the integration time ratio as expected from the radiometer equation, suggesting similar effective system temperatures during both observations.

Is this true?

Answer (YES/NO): NO